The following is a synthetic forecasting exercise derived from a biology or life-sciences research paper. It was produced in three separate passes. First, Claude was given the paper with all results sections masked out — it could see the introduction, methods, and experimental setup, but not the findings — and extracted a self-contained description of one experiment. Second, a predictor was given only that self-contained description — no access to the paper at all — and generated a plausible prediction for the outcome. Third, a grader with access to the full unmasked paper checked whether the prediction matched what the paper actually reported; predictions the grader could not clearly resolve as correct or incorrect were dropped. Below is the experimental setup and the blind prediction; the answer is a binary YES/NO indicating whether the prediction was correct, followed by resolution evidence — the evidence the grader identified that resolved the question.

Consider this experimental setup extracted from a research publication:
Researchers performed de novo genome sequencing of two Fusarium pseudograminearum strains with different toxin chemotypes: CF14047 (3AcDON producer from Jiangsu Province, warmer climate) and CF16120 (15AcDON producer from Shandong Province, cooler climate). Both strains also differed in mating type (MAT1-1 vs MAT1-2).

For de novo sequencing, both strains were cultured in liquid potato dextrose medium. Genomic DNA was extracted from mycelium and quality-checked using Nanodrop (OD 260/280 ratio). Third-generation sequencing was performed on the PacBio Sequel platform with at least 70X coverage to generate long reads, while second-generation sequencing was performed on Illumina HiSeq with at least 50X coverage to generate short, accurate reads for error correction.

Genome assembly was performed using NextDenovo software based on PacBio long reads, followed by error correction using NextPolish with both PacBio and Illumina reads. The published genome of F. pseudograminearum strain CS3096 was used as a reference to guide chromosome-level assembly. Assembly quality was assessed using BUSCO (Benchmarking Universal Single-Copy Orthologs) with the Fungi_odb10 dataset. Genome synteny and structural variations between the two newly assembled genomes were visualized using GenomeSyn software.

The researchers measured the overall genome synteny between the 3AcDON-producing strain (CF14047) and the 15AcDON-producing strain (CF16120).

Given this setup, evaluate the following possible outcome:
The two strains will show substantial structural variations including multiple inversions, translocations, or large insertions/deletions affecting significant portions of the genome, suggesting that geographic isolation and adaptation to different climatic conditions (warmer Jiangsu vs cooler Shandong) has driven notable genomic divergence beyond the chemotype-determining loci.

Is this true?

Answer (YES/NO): NO